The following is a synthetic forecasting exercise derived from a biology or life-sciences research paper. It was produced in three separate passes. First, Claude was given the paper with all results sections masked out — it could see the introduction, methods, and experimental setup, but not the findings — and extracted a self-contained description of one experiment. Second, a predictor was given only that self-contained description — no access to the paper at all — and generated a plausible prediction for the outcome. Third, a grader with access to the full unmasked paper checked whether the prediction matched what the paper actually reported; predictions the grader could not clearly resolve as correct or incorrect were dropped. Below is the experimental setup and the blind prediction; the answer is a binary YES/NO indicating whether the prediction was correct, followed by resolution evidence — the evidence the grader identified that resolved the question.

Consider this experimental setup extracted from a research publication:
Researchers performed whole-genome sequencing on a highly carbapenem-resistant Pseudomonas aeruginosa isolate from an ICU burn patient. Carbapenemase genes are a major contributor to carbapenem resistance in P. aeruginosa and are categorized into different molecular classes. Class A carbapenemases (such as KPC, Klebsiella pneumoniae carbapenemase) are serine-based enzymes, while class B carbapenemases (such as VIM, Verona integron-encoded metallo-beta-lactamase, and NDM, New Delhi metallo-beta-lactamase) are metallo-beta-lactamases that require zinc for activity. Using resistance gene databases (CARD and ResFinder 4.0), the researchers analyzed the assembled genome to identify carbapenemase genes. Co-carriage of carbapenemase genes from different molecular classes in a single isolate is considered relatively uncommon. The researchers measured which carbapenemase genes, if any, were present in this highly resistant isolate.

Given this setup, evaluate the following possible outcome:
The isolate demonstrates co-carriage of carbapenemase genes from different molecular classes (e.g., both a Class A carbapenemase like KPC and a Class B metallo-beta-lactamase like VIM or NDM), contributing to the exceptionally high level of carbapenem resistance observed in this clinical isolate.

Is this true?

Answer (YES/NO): YES